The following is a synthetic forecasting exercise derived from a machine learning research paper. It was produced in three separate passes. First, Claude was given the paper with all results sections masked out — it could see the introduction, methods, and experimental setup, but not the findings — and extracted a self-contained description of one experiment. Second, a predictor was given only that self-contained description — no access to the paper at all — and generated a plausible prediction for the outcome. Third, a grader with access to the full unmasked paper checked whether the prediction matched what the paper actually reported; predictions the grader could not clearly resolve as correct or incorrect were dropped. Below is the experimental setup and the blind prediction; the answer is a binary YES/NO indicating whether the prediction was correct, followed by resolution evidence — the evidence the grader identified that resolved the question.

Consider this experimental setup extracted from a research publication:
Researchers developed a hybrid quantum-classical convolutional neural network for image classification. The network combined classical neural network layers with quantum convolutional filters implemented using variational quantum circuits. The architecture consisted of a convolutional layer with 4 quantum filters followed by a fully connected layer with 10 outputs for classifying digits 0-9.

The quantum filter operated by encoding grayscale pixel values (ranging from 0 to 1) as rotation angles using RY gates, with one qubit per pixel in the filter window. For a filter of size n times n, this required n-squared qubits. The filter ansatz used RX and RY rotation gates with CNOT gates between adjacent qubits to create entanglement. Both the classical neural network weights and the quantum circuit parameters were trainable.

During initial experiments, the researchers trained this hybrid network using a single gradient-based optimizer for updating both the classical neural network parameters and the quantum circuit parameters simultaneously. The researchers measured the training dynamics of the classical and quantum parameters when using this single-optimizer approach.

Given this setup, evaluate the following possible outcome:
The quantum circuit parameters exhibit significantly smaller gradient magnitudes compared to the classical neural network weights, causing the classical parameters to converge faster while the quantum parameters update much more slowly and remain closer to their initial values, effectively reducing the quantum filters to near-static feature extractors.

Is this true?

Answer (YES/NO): NO